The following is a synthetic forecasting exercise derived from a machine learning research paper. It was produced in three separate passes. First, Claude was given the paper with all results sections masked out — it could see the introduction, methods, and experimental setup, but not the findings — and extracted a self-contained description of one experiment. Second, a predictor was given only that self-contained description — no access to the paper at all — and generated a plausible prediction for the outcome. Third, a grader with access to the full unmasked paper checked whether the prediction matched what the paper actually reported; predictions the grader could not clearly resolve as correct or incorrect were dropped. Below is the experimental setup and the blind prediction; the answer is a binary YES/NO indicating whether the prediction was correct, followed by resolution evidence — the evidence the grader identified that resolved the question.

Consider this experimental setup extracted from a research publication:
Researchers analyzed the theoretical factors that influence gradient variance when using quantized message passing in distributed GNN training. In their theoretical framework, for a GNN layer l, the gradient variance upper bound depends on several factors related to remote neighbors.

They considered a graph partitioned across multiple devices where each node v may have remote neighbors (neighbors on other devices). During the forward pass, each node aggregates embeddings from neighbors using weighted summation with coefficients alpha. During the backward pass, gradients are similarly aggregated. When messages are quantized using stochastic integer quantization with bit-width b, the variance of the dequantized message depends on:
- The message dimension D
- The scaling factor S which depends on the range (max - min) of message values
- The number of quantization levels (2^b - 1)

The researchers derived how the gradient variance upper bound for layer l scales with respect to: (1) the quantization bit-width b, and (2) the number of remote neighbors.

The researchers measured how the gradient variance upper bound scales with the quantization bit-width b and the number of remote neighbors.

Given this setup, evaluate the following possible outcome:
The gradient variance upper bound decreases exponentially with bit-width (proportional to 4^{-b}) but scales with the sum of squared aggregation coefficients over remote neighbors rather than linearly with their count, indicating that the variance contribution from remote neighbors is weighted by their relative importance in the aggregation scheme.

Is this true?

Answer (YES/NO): YES